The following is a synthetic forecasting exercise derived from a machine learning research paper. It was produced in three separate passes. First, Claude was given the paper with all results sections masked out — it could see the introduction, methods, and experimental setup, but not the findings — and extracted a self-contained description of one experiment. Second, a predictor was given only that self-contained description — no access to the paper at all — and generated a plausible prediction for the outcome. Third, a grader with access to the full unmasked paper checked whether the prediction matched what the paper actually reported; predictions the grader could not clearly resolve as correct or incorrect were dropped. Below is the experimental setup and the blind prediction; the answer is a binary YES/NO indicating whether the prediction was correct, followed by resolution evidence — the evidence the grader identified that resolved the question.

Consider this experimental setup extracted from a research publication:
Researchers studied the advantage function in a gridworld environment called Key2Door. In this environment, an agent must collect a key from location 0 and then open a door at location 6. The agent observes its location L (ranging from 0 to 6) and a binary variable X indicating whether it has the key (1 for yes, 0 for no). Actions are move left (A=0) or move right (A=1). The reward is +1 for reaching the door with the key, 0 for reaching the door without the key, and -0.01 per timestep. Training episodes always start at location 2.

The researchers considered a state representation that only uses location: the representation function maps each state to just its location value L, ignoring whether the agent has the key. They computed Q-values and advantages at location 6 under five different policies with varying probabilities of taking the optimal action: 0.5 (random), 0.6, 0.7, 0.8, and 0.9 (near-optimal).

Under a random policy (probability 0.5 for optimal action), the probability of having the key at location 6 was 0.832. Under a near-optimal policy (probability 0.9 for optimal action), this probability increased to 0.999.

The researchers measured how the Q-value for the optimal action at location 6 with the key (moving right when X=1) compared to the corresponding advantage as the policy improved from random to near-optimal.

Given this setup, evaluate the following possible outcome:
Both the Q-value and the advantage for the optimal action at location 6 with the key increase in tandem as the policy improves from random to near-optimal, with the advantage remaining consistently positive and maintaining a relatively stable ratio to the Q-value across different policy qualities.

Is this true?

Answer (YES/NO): NO